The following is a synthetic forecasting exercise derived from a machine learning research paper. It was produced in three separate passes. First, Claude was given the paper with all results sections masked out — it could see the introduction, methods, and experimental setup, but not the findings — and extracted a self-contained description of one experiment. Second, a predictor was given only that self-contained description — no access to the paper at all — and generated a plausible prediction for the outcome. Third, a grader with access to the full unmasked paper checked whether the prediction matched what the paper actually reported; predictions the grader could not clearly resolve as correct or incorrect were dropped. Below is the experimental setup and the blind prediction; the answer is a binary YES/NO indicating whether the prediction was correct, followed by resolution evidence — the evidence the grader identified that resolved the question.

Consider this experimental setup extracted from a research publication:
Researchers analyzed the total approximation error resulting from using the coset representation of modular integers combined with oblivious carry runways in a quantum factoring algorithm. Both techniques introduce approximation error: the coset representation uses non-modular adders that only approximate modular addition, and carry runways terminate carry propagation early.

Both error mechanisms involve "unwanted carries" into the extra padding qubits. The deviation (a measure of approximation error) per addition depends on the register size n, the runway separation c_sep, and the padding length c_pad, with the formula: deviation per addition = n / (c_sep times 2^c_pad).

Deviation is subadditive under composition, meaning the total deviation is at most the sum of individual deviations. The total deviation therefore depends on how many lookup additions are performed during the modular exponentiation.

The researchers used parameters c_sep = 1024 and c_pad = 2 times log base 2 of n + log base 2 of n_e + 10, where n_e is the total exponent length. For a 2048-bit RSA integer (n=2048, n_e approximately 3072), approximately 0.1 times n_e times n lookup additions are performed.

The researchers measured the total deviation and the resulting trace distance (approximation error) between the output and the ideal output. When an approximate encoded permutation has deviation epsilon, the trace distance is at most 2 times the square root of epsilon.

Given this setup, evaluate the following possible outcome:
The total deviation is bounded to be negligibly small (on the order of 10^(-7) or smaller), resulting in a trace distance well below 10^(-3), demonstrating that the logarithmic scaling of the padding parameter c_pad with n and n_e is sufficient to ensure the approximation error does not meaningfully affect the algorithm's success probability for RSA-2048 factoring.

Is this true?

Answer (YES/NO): NO